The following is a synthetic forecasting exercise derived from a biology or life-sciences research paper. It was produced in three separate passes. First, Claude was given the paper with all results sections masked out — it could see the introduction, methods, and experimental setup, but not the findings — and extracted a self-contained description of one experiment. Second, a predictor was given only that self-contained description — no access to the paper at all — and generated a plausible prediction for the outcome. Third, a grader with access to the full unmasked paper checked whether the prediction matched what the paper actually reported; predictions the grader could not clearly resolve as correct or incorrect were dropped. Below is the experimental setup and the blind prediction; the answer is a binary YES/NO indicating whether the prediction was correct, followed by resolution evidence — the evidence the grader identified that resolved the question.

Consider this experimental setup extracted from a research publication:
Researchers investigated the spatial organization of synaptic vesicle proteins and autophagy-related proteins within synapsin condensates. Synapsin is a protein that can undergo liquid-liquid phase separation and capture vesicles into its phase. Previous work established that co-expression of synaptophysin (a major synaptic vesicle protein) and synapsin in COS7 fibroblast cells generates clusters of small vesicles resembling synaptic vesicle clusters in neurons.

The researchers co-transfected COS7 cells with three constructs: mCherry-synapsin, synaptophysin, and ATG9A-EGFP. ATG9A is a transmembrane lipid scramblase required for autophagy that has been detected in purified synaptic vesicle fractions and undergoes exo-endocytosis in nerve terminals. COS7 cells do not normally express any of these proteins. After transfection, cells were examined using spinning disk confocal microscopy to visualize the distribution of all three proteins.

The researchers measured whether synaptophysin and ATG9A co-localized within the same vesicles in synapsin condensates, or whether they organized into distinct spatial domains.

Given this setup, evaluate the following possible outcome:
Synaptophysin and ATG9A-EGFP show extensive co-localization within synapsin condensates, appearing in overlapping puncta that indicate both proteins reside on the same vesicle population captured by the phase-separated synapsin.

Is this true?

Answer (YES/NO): NO